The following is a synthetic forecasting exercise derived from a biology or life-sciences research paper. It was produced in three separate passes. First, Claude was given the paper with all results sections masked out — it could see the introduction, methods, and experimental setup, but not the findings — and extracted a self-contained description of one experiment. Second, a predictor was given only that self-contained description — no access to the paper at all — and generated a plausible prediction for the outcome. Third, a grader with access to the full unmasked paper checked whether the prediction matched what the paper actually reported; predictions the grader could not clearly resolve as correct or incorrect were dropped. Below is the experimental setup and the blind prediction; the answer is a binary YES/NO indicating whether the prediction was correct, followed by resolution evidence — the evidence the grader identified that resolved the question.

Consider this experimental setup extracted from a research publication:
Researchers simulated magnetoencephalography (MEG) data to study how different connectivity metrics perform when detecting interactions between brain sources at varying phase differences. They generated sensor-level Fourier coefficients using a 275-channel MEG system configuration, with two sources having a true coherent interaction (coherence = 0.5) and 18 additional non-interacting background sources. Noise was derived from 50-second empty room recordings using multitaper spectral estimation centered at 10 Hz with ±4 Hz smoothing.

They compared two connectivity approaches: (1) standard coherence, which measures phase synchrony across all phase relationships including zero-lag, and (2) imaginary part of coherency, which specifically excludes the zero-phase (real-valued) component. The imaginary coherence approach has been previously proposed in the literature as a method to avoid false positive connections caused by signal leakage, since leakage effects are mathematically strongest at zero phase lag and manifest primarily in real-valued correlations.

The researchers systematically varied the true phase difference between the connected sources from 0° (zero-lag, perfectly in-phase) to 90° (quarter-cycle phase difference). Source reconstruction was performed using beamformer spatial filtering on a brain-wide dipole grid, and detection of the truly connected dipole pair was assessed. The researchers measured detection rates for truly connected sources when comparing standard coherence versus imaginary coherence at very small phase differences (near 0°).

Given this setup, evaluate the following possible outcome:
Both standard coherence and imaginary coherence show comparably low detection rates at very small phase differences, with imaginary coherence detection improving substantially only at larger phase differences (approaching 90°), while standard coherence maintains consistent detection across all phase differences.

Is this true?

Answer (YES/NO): NO